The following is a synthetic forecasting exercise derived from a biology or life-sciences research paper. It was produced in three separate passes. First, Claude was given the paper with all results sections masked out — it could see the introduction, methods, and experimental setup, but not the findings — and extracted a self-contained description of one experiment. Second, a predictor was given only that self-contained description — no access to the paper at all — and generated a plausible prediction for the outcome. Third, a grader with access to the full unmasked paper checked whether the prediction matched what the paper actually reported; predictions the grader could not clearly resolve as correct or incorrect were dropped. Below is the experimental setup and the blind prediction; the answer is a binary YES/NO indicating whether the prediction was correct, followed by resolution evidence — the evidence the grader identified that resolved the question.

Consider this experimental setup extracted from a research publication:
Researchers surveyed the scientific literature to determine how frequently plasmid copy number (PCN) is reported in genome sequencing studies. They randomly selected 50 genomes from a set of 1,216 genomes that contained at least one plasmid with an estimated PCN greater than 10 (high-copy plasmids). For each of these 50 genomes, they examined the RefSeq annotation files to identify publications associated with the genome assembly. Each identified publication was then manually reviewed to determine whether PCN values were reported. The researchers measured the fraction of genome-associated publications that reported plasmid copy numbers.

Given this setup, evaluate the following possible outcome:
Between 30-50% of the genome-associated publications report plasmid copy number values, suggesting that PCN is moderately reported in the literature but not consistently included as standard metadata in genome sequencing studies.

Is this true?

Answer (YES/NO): NO